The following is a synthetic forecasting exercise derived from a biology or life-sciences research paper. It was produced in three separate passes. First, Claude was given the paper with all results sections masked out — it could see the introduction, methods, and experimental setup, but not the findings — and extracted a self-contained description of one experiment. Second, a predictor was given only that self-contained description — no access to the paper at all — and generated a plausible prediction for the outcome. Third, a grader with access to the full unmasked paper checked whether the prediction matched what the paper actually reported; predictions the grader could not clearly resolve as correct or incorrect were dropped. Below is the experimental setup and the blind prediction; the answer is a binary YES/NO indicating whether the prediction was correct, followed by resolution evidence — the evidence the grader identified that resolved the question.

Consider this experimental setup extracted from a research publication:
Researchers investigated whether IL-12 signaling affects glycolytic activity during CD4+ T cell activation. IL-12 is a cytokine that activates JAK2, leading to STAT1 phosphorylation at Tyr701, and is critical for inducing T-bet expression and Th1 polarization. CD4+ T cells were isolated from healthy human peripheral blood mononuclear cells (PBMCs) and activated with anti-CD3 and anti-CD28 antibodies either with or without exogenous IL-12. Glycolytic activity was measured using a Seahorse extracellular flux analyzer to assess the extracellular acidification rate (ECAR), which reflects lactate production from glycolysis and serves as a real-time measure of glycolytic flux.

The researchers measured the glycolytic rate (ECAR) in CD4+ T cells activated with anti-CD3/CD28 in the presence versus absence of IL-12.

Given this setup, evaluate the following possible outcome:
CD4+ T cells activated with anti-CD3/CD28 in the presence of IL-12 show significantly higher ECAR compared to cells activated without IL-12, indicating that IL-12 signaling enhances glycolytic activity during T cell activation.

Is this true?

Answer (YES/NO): YES